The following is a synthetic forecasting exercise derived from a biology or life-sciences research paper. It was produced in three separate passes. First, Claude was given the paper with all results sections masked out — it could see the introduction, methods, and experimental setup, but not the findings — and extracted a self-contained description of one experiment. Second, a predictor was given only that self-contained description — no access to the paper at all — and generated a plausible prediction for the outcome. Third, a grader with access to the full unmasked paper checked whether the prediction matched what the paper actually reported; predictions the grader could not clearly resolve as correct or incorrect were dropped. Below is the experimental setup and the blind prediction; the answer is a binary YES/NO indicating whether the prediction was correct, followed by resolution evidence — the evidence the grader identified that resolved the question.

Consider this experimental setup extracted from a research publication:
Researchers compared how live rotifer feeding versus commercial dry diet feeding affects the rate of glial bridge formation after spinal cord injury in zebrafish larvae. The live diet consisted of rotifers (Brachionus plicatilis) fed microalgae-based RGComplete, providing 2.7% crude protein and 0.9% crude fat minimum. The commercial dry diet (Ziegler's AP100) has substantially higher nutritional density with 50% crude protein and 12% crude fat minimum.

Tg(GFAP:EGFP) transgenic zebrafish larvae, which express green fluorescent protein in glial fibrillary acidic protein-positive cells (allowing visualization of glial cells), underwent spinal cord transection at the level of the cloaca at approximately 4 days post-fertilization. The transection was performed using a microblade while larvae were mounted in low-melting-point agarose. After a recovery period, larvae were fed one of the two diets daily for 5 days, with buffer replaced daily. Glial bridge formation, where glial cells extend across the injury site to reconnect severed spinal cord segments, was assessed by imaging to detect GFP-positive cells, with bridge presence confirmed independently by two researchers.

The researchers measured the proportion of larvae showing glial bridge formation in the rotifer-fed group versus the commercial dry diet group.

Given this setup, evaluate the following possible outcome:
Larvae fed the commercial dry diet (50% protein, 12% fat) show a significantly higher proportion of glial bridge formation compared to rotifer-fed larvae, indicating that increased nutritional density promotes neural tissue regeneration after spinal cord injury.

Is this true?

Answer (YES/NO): NO